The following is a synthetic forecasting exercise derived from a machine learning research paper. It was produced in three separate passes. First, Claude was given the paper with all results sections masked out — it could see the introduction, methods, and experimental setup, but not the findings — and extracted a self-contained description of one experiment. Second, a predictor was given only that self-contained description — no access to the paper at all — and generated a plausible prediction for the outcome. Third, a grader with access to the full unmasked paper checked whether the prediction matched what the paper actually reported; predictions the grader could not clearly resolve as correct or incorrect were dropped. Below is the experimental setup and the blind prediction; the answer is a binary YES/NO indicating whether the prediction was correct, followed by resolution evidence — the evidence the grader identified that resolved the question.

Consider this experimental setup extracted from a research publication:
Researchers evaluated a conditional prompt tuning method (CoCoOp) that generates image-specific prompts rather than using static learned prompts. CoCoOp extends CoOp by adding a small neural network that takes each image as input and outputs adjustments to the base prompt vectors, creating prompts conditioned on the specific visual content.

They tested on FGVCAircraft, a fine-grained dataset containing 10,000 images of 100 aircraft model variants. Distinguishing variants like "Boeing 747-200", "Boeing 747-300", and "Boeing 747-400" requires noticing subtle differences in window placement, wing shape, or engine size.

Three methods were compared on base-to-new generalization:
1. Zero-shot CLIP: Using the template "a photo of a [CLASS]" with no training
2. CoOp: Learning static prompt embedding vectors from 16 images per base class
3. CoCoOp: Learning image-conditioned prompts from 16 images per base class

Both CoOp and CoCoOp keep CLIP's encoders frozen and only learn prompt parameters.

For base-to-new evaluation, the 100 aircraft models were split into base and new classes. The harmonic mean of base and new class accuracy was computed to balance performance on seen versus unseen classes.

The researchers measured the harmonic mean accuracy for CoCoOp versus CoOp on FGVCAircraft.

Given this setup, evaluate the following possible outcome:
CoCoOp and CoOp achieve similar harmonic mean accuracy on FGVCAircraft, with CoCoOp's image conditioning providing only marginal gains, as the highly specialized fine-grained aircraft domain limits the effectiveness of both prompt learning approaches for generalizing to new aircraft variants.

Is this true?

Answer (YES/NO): NO